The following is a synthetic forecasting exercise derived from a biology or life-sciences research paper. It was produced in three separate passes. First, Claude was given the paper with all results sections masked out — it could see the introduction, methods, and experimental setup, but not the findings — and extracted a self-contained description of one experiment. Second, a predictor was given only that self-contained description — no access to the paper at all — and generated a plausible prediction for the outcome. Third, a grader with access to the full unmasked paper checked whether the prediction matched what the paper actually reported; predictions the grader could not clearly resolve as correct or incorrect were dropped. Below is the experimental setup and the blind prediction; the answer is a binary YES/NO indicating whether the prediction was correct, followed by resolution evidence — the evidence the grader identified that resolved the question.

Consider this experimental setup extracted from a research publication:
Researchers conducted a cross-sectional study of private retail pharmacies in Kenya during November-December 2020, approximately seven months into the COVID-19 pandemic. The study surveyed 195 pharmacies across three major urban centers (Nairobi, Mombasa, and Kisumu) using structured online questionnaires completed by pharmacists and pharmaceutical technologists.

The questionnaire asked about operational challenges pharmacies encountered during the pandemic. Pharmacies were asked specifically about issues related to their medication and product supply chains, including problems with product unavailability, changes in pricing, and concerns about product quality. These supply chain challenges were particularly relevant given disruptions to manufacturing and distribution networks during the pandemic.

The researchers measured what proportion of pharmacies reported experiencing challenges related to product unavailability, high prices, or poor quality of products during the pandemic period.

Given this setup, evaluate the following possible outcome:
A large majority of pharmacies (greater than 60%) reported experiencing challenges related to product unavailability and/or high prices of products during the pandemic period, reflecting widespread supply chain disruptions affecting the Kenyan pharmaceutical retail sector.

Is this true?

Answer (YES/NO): NO